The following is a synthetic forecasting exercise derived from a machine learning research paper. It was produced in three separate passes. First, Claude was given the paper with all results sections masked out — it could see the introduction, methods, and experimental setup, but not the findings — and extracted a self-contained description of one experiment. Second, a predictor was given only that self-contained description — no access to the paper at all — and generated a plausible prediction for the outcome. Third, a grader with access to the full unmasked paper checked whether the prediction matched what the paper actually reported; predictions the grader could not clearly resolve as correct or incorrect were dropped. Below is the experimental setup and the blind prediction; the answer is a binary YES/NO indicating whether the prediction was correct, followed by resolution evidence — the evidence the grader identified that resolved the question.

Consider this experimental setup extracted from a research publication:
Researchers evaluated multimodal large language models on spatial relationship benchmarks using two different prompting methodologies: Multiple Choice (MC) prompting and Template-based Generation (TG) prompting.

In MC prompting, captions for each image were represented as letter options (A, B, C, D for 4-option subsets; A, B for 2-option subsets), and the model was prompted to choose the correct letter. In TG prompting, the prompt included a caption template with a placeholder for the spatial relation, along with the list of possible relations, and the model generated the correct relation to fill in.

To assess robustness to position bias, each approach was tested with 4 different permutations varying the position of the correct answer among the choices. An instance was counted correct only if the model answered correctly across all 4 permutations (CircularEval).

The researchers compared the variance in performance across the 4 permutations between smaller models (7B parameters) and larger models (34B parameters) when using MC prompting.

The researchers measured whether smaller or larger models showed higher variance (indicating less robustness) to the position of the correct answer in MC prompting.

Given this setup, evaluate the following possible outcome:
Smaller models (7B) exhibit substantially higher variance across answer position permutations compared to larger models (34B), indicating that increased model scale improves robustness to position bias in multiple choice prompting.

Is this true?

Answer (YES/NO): YES